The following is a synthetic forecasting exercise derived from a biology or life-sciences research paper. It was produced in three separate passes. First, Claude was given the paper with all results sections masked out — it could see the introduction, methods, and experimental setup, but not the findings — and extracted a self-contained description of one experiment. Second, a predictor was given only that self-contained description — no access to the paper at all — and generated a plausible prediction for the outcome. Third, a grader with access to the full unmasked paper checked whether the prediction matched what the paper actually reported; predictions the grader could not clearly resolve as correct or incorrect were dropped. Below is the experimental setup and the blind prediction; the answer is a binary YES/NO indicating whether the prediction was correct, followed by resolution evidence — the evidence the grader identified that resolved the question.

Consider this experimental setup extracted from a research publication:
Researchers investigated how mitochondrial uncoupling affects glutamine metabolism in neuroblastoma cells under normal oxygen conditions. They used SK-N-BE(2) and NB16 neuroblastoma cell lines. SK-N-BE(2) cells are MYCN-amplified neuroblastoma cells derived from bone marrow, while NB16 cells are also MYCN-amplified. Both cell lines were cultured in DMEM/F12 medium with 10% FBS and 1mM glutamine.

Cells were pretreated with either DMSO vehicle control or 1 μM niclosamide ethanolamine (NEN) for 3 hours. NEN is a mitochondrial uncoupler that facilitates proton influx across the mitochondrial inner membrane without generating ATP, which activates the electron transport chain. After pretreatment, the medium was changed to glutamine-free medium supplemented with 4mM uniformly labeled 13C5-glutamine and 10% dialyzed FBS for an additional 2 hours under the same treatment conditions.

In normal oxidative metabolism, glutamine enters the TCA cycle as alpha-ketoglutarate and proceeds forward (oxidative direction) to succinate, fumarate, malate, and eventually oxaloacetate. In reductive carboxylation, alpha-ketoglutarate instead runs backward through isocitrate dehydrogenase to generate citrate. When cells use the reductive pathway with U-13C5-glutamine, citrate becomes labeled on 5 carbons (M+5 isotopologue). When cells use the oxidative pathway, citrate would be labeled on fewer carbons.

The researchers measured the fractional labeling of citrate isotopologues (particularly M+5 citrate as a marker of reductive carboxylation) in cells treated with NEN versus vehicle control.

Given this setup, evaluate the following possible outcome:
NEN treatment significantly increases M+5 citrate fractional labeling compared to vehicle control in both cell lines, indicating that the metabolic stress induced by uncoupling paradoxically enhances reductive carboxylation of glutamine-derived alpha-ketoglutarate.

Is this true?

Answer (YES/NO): NO